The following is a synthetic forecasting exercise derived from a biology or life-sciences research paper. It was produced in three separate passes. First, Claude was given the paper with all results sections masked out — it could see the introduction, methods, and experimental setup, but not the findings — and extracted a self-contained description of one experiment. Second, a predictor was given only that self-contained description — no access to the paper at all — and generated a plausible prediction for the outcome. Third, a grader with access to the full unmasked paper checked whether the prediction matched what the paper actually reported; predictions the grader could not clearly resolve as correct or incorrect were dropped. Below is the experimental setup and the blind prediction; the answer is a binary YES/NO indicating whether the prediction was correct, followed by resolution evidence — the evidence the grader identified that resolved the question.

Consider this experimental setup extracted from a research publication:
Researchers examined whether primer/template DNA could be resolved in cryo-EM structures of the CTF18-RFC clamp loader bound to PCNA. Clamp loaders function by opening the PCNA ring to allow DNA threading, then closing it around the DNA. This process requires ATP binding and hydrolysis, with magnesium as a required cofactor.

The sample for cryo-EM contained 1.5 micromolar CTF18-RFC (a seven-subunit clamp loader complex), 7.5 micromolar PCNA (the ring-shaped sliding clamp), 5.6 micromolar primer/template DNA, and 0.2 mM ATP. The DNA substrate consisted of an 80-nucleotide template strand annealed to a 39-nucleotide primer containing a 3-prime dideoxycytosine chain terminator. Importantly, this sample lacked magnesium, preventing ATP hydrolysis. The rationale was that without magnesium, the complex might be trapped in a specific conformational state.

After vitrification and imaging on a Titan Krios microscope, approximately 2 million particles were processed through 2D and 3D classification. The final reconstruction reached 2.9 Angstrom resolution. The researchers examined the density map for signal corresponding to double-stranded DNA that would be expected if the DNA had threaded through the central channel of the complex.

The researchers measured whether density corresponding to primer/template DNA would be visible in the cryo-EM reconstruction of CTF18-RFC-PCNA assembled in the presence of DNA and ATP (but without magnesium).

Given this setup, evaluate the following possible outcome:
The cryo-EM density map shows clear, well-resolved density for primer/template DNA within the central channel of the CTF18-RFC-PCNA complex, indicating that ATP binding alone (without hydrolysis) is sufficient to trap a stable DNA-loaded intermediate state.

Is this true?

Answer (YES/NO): NO